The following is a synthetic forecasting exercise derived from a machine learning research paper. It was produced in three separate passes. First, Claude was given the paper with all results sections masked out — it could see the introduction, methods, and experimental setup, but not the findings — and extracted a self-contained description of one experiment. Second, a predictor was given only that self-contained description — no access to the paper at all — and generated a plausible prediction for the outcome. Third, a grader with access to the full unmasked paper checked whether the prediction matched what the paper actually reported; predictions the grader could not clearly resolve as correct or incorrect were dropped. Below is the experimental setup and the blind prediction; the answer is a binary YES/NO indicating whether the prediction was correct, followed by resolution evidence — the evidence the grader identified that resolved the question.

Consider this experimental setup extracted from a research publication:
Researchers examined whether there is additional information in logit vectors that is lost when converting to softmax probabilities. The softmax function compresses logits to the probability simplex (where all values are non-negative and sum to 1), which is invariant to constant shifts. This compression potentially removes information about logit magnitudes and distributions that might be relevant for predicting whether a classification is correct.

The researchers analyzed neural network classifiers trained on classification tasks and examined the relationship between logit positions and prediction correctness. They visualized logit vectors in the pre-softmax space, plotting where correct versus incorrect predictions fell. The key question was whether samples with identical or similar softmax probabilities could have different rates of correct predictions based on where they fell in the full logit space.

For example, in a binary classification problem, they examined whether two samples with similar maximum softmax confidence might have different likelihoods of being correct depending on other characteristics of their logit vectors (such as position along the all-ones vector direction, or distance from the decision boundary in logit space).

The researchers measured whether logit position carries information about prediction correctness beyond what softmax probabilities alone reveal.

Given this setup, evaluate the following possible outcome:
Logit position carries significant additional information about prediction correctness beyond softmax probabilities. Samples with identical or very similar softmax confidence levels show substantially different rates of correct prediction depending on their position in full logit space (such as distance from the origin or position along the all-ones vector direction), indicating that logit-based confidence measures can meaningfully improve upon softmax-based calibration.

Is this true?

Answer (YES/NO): YES